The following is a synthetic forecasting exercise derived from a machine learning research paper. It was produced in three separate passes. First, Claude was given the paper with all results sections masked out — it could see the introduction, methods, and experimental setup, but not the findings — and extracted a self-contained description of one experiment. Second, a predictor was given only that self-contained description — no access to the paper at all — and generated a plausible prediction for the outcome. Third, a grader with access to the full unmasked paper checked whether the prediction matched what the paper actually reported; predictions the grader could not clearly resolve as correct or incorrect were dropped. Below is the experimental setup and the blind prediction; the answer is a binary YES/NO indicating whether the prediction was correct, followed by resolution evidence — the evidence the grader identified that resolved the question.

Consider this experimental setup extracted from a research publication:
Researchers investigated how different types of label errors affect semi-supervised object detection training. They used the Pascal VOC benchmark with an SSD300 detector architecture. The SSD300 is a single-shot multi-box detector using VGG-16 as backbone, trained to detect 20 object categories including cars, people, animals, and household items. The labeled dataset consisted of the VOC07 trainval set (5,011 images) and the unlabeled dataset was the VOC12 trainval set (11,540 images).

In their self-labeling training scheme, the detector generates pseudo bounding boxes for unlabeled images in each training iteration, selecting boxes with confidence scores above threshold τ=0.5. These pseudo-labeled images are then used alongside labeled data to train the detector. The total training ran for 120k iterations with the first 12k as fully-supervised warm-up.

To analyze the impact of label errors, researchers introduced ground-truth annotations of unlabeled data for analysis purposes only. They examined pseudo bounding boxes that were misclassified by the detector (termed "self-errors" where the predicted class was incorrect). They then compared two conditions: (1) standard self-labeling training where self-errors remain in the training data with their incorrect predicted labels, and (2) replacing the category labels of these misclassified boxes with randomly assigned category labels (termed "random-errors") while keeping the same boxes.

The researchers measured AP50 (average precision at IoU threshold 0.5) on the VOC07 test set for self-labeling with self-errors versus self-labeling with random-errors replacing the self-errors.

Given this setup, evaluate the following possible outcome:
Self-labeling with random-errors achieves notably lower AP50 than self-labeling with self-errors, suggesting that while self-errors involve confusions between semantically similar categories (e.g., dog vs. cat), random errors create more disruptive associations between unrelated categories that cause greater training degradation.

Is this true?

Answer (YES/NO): NO